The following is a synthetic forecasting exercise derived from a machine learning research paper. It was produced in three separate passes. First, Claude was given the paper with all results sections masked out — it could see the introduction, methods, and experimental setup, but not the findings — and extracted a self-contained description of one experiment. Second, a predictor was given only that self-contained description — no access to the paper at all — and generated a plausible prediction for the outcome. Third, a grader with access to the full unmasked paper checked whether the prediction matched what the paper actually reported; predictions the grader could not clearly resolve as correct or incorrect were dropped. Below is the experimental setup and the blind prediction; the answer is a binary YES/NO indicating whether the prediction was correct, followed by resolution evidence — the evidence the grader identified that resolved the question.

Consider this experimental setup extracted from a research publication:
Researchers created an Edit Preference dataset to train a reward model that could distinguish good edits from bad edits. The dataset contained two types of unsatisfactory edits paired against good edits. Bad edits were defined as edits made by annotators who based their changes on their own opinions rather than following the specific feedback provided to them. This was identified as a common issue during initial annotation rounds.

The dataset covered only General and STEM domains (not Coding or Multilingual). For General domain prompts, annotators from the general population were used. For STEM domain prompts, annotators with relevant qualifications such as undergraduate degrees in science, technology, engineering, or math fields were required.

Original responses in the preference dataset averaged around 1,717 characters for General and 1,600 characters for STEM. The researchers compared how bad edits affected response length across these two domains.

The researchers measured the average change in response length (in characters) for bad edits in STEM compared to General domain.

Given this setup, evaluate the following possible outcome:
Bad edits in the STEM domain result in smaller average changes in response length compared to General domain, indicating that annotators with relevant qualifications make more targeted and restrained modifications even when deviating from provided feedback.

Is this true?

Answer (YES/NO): NO